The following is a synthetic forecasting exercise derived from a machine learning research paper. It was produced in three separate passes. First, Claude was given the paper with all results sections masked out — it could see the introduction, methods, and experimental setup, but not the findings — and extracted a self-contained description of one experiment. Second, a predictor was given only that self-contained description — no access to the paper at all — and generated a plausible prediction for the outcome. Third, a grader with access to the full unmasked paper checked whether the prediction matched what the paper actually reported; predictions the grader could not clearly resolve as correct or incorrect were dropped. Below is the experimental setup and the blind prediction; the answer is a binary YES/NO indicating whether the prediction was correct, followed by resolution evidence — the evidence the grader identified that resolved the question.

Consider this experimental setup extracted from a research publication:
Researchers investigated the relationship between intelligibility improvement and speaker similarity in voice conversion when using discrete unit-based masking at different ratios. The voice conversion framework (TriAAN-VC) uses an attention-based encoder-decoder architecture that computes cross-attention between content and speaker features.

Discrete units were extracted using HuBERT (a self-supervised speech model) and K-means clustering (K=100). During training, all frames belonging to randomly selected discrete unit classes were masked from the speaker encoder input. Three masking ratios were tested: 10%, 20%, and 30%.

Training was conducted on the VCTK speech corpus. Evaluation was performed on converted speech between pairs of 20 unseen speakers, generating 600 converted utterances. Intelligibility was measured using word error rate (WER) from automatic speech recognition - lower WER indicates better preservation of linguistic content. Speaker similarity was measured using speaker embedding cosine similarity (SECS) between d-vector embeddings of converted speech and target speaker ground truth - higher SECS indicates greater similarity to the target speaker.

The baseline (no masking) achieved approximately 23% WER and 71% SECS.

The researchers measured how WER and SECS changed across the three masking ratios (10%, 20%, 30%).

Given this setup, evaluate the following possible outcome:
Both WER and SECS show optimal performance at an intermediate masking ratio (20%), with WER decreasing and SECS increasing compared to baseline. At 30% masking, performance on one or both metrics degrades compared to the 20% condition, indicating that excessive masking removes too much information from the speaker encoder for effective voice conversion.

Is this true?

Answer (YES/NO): NO